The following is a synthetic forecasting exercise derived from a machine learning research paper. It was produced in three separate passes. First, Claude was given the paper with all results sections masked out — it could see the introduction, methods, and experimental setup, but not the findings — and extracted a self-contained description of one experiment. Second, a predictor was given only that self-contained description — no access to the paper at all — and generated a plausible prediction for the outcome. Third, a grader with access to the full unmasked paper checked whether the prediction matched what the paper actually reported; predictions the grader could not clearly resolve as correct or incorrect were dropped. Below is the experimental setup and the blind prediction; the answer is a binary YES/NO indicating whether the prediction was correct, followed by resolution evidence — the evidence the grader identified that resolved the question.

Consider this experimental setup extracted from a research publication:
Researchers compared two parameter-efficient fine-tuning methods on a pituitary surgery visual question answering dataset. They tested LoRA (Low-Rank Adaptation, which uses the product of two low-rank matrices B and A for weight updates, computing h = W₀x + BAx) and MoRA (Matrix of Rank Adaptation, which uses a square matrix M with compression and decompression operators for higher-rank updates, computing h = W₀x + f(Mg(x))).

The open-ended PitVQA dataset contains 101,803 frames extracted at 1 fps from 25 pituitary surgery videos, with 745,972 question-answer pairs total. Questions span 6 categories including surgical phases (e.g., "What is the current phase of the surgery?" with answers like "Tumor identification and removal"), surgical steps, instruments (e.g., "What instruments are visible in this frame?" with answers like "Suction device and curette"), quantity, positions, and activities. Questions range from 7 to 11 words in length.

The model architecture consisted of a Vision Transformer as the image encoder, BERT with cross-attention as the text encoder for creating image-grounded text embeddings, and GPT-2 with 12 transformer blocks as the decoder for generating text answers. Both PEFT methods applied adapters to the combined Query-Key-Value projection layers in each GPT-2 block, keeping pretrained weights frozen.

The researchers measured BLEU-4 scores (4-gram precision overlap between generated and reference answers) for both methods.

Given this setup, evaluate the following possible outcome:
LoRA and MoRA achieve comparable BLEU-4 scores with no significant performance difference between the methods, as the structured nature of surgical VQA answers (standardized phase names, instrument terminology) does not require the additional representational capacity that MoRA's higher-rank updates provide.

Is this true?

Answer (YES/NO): NO